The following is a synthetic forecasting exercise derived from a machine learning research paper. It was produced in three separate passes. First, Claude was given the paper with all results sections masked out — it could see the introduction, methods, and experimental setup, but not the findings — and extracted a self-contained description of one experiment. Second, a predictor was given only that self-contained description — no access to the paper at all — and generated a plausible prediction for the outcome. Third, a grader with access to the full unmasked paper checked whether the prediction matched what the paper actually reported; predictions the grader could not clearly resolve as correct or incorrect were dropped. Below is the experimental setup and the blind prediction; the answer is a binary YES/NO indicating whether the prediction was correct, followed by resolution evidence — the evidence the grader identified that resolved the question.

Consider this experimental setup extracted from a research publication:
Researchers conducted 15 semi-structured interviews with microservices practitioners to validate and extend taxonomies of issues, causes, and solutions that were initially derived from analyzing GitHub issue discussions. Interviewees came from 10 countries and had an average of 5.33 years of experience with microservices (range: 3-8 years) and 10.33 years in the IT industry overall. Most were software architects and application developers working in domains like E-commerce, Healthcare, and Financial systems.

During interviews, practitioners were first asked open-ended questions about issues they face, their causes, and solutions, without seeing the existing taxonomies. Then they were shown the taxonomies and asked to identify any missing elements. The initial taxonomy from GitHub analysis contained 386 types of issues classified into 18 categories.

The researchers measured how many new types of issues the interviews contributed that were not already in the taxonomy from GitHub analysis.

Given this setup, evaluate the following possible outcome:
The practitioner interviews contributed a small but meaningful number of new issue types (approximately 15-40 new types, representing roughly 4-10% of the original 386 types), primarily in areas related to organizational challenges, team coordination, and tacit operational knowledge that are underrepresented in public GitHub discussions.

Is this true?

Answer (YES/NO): NO